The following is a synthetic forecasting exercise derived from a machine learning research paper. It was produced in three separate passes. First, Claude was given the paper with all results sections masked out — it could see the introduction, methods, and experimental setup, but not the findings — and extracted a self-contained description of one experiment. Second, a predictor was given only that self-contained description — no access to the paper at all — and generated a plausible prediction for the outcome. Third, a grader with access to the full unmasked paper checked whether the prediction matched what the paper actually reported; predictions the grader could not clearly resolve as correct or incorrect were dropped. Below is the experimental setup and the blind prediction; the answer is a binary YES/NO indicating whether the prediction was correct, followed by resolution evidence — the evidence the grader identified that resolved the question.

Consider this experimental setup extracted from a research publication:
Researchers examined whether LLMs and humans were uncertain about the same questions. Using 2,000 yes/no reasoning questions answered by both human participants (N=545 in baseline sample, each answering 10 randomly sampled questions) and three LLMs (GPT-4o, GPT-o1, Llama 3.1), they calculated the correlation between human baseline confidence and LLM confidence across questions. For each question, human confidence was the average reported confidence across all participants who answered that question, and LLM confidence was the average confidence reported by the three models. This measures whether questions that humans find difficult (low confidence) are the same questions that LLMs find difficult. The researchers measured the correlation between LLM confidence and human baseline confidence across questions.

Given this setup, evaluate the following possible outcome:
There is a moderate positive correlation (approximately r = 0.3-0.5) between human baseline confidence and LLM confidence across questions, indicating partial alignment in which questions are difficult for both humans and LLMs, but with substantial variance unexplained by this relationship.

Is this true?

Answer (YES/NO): NO